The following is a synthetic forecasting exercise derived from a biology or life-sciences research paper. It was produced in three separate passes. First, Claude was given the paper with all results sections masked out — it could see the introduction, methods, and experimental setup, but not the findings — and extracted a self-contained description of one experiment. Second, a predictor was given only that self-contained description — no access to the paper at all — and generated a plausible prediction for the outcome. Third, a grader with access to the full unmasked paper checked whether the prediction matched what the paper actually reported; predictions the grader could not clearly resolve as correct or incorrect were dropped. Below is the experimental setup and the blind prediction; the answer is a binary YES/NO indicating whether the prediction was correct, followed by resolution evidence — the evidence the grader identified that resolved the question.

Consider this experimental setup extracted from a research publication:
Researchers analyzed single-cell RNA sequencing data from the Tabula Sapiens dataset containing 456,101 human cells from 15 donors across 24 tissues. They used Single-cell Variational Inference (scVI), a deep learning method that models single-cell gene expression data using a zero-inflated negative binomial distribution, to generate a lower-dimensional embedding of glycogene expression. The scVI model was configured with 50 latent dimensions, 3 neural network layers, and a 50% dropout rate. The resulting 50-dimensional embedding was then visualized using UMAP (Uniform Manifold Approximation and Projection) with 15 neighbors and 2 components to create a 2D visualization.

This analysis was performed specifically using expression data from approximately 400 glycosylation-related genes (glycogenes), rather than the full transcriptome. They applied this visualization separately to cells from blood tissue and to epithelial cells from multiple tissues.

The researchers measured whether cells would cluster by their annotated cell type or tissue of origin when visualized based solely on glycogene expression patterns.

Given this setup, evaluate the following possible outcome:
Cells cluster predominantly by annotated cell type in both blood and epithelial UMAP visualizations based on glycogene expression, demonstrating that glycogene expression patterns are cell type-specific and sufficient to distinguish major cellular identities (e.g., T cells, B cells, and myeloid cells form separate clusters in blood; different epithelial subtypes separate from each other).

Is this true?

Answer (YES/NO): NO